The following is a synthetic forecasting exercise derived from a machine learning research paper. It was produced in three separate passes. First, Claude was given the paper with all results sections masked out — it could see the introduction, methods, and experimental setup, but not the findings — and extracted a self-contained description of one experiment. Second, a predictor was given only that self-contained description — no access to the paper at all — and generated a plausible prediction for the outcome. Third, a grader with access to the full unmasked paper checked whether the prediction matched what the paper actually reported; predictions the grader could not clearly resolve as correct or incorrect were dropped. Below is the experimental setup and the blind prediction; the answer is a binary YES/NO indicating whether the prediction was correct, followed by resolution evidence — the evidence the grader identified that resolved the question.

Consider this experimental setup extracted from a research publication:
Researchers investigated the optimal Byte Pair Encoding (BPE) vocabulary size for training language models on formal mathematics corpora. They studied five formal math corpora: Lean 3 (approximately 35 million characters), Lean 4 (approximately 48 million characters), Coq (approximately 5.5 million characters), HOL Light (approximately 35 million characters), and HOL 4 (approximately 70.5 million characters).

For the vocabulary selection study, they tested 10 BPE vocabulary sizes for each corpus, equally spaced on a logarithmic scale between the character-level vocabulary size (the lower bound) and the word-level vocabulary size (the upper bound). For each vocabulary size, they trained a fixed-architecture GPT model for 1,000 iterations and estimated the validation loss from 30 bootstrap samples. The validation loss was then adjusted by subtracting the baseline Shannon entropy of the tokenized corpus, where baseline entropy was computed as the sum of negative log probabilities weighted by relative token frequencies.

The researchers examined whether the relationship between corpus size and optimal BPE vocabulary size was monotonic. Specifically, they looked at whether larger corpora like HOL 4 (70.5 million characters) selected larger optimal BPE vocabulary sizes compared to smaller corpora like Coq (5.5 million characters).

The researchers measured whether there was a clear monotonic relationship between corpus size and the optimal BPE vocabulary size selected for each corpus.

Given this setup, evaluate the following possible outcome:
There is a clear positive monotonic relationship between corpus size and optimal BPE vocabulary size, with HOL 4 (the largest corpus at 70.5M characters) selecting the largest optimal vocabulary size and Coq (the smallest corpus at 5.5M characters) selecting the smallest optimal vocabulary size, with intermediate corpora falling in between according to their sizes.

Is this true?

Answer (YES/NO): NO